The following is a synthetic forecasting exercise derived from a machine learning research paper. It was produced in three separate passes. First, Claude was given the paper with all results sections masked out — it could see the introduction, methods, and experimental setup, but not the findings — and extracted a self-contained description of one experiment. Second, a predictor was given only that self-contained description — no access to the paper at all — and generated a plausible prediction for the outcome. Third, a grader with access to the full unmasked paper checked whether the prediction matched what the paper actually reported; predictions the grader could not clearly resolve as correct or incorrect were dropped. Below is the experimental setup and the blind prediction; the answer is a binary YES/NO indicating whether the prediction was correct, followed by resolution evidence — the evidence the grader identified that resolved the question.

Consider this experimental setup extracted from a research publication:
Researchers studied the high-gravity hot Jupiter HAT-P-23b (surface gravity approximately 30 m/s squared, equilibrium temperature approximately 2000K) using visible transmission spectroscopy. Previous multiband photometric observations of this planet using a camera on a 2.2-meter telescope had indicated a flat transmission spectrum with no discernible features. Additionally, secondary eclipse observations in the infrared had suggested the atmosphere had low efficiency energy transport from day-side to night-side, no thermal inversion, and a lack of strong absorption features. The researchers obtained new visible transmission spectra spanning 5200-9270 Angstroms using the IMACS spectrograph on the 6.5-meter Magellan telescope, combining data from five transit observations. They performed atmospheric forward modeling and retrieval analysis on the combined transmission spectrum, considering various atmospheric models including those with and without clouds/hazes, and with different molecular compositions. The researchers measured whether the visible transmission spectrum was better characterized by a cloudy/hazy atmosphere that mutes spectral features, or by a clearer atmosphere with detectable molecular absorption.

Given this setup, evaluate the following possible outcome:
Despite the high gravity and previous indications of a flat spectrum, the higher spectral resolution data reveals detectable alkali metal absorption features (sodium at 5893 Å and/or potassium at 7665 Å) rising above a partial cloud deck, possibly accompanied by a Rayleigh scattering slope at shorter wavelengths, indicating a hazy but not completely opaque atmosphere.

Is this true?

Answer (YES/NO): NO